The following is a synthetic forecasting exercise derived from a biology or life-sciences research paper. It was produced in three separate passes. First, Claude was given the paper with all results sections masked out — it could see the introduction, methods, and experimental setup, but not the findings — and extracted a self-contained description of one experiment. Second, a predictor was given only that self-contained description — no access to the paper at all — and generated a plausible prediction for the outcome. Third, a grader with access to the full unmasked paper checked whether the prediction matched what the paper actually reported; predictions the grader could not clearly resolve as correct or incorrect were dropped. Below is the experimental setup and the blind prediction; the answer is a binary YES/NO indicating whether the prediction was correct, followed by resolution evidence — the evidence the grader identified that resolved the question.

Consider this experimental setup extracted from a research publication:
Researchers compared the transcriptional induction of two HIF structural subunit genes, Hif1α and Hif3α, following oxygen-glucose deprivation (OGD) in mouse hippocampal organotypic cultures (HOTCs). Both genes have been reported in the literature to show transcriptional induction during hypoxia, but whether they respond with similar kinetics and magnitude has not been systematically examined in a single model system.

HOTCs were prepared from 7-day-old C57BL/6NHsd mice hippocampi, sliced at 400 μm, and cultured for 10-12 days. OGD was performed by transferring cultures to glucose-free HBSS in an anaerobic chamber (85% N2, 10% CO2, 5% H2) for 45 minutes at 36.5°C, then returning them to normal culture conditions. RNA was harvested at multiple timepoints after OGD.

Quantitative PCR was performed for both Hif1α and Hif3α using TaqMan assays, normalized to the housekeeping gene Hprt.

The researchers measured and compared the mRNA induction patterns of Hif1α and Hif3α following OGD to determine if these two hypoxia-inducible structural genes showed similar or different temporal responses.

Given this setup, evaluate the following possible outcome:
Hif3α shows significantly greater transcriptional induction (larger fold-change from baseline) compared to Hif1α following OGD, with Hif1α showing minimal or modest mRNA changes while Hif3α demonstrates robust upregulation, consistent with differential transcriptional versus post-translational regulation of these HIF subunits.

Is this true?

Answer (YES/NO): NO